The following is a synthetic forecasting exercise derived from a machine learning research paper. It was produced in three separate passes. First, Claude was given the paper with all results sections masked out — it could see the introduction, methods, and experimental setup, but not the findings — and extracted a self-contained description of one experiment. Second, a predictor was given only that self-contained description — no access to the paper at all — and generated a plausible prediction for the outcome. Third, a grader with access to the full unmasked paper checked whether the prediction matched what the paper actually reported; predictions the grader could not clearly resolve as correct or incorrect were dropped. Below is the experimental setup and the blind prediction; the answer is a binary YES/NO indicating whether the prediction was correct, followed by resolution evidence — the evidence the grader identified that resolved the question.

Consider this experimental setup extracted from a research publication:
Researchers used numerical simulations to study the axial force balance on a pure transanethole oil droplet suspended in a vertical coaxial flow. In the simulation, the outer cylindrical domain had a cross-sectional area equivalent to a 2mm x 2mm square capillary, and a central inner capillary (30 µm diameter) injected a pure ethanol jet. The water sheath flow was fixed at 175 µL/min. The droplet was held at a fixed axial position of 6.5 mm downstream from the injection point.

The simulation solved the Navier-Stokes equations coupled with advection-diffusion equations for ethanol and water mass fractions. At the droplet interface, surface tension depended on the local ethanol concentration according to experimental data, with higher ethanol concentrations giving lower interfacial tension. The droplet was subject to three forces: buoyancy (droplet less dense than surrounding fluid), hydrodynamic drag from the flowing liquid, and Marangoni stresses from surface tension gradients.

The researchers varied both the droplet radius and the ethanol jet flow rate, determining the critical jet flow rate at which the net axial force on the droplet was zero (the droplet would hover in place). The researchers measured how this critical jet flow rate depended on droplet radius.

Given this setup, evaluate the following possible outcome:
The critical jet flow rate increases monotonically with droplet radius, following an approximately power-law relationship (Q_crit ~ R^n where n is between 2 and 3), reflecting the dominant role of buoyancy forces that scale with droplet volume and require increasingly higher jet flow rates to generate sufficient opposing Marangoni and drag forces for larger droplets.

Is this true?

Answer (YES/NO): NO